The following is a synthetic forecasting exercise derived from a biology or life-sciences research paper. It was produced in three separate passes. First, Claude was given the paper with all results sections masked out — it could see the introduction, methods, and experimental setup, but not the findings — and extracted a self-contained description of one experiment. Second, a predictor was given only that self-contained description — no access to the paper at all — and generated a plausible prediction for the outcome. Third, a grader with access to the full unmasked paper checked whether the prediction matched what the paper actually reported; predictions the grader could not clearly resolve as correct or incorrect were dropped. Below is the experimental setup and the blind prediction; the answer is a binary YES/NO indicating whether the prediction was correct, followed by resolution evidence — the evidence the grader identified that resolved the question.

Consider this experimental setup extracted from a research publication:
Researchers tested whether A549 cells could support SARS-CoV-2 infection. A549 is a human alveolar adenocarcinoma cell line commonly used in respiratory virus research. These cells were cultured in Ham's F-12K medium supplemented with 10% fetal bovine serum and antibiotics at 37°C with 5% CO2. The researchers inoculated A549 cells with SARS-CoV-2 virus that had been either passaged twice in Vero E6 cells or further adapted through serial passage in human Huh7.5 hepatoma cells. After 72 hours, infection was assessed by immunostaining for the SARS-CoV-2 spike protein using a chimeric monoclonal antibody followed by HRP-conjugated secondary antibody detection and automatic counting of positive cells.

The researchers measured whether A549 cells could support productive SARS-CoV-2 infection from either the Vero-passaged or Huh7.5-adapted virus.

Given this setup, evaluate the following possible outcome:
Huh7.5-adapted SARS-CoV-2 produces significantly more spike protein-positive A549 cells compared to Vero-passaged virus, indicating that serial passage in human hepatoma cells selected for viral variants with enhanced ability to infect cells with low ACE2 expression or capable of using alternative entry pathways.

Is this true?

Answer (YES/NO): YES